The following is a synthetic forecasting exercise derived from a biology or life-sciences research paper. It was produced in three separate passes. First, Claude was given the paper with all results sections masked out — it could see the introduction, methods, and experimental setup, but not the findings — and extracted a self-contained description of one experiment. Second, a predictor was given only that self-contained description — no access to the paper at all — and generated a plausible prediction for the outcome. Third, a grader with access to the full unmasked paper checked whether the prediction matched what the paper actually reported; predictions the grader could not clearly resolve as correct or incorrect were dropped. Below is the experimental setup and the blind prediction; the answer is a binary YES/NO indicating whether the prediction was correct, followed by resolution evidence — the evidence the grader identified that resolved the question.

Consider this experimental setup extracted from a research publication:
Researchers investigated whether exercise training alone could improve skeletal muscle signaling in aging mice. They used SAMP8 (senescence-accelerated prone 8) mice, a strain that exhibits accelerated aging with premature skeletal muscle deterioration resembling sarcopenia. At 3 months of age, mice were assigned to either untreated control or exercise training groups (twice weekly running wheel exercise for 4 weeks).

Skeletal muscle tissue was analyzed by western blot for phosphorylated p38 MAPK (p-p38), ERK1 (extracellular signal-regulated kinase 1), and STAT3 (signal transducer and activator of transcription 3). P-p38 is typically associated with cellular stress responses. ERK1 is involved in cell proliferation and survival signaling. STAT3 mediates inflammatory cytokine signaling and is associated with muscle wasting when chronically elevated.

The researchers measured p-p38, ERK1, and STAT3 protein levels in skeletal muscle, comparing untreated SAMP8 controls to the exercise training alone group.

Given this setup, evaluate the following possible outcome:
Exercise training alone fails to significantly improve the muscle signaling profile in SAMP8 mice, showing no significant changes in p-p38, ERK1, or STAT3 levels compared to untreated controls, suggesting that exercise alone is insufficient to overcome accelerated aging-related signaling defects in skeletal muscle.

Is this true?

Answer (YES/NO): YES